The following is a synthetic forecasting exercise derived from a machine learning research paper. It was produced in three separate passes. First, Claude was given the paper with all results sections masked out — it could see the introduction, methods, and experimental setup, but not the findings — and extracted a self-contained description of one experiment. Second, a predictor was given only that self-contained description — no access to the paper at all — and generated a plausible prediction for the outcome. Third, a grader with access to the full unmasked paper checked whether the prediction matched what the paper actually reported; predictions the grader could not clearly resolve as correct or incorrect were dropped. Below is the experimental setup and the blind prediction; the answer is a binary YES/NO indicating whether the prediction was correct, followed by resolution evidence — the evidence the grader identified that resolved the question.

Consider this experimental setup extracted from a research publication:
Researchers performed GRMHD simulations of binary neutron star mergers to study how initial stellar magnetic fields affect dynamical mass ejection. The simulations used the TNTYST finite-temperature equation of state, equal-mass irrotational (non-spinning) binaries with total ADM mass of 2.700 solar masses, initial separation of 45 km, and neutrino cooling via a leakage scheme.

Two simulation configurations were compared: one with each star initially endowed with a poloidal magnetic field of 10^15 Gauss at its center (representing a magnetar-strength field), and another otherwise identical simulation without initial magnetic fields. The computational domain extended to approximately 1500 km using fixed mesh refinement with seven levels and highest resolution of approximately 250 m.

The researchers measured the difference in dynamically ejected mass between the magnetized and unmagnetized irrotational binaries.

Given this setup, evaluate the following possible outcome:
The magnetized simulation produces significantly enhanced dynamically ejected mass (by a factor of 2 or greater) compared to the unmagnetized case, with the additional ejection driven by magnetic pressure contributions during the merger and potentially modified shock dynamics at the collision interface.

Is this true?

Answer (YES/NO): NO